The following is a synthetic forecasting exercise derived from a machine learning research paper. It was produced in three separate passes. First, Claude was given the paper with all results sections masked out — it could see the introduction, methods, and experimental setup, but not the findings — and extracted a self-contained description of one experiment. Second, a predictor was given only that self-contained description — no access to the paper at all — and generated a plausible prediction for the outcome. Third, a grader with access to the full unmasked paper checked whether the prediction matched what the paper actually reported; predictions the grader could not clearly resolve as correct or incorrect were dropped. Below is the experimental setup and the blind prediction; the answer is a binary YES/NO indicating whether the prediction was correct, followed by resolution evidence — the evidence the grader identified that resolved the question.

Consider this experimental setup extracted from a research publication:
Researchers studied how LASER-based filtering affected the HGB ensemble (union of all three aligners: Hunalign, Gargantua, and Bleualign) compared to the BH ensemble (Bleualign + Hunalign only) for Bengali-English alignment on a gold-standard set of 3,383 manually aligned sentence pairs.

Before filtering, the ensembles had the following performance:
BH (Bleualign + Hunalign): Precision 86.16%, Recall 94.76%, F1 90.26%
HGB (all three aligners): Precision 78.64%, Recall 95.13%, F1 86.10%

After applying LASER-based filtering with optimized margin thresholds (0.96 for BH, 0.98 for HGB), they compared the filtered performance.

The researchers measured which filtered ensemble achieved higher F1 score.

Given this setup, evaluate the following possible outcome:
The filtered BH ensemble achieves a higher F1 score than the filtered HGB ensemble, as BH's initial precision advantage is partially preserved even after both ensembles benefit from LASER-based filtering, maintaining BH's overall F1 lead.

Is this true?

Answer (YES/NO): YES